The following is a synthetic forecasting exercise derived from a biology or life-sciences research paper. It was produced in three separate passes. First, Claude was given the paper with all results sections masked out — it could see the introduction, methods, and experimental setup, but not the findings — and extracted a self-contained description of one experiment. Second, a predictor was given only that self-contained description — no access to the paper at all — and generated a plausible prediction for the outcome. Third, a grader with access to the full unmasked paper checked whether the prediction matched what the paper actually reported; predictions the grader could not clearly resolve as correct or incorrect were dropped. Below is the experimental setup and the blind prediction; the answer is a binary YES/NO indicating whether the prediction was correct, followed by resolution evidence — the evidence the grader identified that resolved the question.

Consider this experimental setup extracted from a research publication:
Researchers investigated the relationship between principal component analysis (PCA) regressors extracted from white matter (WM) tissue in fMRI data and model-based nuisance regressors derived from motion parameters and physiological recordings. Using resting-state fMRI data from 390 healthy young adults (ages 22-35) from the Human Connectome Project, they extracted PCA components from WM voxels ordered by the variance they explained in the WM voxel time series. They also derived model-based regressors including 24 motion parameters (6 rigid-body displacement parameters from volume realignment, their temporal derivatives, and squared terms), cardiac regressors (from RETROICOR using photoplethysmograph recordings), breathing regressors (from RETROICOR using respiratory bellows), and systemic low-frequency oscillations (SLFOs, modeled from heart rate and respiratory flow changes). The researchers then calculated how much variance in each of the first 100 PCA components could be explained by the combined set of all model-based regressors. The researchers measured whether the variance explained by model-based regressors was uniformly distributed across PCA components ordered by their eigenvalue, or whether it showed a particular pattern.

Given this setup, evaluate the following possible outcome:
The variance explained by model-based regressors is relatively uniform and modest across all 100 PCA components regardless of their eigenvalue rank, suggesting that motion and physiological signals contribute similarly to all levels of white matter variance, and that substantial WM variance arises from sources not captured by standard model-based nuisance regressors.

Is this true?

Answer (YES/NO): NO